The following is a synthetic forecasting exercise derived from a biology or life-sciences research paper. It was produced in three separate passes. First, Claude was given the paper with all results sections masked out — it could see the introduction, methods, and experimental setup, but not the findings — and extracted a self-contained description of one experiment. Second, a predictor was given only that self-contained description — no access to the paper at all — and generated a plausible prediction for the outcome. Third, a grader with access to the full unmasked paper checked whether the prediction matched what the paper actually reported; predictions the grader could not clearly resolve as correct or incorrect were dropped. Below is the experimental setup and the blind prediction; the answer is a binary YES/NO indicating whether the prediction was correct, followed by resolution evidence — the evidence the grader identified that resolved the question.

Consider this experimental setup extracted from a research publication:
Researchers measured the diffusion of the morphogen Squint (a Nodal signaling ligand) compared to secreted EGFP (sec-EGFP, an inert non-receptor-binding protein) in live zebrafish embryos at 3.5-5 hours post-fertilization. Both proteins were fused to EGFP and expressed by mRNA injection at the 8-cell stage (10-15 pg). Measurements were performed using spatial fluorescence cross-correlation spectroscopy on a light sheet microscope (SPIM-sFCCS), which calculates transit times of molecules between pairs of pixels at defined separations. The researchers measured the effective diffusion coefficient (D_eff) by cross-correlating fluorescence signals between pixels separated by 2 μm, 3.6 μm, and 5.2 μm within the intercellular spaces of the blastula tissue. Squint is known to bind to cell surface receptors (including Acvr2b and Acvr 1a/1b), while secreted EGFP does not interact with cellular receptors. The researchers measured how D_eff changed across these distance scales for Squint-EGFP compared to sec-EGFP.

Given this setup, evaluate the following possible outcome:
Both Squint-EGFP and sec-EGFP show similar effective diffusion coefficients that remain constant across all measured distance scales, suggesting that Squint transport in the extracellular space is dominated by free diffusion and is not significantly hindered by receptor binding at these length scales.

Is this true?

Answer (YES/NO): NO